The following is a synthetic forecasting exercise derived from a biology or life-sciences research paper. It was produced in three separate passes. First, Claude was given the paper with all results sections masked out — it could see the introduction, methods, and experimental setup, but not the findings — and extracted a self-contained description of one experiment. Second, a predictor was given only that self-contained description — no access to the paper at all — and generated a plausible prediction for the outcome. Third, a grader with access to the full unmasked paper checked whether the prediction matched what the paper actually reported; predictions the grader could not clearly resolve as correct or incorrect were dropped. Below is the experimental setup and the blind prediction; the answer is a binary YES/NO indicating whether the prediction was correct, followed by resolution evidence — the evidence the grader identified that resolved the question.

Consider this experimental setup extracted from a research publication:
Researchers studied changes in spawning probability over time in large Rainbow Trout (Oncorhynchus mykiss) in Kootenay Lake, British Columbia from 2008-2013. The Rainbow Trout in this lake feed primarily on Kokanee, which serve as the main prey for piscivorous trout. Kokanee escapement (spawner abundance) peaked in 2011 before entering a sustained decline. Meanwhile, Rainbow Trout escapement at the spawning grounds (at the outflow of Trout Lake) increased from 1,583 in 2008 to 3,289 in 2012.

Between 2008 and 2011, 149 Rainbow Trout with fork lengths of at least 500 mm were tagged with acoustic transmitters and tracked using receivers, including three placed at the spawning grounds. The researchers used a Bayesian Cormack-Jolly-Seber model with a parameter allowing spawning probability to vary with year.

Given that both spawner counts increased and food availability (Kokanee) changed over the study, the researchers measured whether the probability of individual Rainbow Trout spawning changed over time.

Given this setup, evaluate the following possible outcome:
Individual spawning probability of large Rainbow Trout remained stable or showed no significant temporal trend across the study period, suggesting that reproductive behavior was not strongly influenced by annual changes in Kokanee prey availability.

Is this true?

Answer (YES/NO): NO